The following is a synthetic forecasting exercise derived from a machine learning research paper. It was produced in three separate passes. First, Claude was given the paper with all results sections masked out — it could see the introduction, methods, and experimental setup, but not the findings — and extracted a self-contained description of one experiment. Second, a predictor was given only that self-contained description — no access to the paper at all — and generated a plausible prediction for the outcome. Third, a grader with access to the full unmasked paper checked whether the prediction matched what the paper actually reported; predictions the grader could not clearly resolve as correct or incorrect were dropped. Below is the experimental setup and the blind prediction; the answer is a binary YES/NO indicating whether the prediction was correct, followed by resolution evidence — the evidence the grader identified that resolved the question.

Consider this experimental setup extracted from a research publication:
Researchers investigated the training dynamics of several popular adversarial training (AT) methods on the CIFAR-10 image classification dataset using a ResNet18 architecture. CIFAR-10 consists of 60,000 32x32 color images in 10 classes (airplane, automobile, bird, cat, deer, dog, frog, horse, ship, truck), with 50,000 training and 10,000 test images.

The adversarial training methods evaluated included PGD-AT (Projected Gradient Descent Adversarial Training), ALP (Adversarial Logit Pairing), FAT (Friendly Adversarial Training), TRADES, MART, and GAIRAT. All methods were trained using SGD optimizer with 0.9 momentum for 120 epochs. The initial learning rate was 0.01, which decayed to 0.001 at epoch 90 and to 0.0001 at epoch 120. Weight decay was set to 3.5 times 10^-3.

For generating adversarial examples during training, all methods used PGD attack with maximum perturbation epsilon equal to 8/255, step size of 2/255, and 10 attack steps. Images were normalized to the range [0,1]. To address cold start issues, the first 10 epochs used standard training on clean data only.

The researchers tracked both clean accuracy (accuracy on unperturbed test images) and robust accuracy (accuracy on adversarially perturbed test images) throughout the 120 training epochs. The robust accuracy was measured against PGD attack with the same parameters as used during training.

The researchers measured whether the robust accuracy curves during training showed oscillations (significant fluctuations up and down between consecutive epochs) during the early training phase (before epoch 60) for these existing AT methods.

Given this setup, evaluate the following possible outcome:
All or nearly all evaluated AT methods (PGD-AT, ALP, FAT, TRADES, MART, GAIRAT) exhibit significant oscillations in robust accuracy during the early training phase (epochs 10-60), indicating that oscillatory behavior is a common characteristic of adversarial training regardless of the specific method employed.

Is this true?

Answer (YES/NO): YES